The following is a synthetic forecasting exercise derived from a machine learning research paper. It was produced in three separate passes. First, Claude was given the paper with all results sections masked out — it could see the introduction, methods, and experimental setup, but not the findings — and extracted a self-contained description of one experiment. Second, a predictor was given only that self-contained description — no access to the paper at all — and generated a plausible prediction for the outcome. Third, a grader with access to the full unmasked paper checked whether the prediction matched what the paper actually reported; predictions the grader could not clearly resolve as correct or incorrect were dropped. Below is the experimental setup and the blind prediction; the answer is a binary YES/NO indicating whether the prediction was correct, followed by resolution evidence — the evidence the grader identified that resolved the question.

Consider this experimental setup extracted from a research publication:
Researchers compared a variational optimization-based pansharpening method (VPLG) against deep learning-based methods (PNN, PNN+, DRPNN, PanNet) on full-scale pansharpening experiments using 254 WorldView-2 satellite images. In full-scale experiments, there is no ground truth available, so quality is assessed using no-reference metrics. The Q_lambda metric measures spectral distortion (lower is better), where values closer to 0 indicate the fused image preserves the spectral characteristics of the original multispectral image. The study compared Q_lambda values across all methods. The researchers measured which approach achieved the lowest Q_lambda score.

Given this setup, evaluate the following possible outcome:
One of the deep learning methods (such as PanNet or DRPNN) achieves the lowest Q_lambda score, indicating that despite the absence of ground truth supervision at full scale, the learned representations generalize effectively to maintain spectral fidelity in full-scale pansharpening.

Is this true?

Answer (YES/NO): NO